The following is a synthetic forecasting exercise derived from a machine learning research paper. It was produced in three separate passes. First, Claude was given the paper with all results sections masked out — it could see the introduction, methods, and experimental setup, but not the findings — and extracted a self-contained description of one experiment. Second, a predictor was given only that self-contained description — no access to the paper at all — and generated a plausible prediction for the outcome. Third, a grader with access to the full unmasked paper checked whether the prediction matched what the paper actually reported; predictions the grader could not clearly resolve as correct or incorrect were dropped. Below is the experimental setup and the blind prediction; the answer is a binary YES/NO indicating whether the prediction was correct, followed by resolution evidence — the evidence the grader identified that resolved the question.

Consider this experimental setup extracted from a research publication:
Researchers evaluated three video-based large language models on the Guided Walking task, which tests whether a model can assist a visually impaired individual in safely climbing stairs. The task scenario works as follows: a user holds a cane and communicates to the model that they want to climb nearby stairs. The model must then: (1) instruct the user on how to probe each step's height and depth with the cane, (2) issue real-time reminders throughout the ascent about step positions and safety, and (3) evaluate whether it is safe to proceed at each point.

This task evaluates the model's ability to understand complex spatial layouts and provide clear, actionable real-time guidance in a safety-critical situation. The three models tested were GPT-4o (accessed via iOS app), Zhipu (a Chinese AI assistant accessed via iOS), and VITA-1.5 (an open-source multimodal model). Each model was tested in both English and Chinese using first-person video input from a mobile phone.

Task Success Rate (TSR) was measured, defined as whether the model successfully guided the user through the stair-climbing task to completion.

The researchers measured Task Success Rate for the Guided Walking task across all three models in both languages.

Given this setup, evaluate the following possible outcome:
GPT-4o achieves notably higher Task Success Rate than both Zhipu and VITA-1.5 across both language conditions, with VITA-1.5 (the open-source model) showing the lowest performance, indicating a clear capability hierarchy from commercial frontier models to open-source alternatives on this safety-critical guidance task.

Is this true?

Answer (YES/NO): YES